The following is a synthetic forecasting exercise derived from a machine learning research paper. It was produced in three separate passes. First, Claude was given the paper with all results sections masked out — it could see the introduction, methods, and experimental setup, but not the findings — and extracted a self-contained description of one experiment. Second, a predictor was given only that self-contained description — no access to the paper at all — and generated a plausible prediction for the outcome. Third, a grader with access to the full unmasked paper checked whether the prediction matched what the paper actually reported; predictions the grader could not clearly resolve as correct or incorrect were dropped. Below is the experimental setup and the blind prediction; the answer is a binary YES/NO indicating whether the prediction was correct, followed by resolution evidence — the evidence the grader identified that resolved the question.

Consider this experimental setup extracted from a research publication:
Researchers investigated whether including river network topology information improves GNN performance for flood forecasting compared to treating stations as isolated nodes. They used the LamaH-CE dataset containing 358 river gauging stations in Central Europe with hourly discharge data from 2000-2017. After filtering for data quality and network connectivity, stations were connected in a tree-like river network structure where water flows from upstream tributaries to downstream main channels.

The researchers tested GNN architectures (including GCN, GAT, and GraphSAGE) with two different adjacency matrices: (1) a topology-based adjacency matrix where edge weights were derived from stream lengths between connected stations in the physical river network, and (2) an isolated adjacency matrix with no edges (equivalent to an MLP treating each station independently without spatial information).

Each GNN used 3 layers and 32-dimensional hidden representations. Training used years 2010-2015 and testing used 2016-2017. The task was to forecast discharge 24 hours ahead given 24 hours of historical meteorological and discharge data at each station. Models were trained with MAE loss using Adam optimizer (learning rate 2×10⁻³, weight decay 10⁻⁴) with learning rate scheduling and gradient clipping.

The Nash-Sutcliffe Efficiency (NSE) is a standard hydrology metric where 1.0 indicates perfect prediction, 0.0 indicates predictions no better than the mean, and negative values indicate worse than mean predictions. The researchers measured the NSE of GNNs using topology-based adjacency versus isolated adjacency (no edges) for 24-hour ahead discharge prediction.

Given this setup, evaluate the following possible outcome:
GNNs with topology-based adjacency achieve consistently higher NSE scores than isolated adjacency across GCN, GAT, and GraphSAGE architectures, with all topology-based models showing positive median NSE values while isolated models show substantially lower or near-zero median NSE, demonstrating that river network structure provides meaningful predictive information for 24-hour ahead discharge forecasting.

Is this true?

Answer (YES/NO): NO